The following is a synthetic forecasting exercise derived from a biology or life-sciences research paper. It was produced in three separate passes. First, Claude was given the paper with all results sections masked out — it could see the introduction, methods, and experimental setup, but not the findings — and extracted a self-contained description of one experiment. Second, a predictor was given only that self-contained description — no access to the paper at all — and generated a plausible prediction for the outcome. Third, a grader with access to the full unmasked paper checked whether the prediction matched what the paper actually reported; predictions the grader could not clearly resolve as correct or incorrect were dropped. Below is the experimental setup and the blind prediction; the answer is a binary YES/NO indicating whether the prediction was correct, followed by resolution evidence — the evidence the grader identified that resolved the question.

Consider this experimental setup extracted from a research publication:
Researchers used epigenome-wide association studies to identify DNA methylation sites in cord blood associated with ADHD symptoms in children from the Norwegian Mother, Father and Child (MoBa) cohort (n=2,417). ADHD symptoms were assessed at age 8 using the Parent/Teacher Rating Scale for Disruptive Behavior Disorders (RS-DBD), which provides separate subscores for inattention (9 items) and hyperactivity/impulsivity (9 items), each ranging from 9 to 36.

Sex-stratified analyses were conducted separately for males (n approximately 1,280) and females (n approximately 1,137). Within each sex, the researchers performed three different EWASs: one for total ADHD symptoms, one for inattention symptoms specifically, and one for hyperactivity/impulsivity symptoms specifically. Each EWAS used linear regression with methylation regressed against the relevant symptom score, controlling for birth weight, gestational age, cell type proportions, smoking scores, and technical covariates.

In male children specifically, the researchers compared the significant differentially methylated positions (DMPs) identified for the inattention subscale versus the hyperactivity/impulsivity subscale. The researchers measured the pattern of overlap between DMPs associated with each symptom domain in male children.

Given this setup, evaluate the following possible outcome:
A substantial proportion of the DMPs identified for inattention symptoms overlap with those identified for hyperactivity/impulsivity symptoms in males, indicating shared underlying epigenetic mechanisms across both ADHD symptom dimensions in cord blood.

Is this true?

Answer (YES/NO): NO